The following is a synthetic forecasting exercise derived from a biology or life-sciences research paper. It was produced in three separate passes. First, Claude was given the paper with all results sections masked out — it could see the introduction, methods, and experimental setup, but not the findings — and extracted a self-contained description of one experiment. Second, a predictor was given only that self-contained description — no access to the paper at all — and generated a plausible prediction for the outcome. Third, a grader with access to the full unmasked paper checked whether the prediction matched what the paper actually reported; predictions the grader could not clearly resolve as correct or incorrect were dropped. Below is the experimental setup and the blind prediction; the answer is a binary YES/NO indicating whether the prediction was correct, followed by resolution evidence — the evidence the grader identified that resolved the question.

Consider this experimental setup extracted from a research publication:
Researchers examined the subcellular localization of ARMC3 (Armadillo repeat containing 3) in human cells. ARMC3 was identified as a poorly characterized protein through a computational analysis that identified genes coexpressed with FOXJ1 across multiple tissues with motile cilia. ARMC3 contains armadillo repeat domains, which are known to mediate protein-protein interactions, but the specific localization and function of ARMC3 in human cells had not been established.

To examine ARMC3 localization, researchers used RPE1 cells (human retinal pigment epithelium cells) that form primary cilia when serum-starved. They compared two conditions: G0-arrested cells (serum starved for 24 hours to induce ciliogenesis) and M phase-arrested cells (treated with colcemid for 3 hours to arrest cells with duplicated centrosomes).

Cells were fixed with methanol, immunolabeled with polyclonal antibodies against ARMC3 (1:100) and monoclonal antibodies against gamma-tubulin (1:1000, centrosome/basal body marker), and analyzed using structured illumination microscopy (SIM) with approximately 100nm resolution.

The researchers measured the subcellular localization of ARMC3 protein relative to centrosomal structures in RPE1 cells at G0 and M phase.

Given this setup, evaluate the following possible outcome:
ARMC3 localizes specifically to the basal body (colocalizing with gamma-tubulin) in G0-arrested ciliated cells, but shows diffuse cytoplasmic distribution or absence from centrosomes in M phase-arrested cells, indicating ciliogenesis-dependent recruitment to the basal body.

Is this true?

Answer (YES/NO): NO